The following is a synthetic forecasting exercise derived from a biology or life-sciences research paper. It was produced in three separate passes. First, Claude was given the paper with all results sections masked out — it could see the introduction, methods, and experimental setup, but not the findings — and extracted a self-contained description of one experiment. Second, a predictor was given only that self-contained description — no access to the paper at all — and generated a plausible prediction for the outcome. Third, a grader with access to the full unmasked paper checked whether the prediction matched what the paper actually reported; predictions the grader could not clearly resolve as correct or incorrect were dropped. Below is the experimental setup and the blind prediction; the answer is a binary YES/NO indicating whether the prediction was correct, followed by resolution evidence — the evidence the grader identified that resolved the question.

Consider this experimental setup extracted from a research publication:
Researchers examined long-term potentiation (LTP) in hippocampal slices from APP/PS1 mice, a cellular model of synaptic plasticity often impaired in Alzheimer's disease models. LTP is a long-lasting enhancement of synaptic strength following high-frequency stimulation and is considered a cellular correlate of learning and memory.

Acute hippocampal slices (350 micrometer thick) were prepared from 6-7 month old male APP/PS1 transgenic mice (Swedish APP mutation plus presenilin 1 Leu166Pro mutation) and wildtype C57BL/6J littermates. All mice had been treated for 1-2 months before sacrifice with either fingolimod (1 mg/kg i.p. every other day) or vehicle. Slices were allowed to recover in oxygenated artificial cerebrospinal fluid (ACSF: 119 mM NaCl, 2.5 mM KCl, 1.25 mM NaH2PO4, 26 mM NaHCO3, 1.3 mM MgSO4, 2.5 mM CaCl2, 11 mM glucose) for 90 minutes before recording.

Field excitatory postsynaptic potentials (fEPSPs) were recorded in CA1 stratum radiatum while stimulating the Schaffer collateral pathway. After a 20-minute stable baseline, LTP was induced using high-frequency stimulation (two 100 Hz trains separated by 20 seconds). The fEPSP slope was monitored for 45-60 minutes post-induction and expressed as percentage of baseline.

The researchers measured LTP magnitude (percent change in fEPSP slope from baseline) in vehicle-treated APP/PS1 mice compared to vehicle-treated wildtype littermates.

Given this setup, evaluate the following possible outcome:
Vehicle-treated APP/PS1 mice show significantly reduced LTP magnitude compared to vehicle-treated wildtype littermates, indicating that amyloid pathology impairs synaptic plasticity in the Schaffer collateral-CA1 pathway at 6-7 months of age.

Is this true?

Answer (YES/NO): YES